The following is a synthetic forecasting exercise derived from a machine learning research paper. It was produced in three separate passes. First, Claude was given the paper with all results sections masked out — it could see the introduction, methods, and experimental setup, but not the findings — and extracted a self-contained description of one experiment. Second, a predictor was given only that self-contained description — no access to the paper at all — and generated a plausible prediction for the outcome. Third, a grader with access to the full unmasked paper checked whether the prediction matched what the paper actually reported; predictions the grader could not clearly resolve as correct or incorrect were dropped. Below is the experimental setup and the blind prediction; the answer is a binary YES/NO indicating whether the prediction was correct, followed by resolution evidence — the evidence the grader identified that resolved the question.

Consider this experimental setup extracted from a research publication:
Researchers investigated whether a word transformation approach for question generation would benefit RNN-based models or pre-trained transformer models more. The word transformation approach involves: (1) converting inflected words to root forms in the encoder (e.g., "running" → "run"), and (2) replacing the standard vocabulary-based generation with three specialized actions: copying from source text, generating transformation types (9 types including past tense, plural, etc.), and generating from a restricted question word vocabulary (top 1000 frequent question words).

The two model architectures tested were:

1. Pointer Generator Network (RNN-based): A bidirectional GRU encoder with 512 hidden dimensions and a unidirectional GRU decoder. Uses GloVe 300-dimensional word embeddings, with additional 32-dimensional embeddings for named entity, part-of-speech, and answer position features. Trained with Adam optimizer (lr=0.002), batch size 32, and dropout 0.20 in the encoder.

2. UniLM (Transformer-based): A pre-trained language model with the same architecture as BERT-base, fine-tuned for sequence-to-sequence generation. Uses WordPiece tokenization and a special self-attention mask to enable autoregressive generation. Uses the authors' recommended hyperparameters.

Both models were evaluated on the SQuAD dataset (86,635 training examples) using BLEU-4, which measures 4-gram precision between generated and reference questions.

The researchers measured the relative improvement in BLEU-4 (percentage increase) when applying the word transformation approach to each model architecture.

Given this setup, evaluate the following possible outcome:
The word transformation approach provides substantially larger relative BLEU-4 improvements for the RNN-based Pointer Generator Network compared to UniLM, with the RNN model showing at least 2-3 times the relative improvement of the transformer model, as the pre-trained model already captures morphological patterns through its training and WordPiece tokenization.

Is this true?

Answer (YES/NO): YES